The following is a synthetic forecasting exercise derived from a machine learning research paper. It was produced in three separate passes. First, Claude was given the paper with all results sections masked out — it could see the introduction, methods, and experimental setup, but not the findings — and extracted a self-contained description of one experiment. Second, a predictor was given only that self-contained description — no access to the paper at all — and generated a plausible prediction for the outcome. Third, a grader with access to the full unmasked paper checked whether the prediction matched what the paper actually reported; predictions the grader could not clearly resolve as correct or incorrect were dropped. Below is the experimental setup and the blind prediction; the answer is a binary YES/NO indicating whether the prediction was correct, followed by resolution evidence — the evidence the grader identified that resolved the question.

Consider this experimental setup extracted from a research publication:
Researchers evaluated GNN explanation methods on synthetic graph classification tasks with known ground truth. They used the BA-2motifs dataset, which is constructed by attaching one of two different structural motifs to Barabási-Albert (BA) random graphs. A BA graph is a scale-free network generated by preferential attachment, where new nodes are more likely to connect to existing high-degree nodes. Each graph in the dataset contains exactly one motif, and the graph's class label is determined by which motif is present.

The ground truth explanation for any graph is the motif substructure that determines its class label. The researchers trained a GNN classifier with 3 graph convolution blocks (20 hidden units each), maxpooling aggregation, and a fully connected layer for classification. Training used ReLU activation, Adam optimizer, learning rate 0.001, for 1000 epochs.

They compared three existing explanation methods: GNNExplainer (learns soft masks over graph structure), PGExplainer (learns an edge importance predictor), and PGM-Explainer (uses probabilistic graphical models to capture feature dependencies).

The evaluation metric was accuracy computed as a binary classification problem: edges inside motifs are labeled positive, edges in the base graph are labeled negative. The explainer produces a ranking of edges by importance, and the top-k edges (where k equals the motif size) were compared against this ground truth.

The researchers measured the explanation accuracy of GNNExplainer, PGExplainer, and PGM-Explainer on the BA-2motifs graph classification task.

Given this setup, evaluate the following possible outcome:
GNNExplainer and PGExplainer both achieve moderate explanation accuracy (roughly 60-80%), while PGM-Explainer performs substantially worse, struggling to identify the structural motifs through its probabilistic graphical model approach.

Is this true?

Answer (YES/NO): NO